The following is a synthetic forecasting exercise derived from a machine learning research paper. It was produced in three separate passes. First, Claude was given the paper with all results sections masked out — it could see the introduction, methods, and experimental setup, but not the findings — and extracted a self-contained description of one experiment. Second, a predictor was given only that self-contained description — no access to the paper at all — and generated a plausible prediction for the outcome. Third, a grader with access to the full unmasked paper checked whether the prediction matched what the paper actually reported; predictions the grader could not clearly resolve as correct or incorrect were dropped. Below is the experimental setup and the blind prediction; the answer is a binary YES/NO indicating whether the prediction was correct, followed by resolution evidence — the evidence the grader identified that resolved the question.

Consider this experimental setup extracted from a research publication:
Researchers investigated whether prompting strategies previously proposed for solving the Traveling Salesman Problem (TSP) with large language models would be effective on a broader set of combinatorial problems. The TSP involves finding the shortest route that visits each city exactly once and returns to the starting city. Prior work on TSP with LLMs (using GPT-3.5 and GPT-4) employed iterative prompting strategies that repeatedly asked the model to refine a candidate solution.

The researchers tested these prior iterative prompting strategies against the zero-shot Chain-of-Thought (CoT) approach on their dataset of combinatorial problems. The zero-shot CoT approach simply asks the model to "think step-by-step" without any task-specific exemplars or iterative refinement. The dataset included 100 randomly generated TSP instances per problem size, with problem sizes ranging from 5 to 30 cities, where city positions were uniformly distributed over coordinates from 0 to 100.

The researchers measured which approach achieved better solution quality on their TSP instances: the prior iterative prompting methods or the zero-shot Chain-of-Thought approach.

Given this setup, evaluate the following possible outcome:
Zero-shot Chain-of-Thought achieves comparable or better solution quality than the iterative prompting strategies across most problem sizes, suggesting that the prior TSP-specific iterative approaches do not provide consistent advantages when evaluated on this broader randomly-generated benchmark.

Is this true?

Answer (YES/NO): YES